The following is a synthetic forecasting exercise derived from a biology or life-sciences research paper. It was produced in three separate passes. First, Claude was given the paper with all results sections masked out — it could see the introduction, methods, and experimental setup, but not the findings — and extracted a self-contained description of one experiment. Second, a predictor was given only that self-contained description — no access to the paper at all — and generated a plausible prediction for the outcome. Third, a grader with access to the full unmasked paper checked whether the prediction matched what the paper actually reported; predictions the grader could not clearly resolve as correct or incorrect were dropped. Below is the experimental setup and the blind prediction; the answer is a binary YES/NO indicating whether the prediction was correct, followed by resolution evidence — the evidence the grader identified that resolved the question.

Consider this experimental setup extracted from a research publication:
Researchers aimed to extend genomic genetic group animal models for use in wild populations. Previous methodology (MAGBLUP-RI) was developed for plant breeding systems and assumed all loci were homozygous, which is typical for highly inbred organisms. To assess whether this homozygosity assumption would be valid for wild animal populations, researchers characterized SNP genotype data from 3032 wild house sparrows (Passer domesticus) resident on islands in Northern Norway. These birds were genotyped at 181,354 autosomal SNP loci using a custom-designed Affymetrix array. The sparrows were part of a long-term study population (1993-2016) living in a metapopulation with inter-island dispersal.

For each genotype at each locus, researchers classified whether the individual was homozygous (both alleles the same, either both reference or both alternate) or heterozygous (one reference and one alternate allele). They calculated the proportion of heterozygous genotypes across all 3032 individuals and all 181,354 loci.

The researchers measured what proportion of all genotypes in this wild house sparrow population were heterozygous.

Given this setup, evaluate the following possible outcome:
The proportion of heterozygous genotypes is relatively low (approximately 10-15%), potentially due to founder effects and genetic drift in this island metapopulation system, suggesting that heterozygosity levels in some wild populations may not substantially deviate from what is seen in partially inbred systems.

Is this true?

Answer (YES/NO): NO